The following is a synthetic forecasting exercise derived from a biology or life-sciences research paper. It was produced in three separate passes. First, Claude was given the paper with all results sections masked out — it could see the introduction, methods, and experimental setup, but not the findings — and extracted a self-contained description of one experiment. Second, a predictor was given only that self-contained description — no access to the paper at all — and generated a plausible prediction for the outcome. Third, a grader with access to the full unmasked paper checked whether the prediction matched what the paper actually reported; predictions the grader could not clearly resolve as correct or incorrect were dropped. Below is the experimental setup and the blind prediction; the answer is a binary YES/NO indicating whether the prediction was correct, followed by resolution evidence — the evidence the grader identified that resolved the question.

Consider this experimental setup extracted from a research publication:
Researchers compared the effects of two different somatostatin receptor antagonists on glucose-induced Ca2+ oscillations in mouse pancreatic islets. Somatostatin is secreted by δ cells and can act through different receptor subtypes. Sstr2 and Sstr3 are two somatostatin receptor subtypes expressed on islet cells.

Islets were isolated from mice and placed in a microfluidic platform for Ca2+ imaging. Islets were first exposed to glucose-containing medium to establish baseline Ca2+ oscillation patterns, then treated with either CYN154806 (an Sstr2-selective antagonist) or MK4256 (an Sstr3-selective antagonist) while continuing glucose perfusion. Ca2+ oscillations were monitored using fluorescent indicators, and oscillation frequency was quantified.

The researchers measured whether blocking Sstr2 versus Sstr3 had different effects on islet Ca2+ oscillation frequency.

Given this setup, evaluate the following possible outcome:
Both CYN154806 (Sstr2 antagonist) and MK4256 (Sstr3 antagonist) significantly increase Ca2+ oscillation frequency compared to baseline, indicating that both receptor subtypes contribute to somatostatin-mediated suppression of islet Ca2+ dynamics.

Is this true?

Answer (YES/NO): NO